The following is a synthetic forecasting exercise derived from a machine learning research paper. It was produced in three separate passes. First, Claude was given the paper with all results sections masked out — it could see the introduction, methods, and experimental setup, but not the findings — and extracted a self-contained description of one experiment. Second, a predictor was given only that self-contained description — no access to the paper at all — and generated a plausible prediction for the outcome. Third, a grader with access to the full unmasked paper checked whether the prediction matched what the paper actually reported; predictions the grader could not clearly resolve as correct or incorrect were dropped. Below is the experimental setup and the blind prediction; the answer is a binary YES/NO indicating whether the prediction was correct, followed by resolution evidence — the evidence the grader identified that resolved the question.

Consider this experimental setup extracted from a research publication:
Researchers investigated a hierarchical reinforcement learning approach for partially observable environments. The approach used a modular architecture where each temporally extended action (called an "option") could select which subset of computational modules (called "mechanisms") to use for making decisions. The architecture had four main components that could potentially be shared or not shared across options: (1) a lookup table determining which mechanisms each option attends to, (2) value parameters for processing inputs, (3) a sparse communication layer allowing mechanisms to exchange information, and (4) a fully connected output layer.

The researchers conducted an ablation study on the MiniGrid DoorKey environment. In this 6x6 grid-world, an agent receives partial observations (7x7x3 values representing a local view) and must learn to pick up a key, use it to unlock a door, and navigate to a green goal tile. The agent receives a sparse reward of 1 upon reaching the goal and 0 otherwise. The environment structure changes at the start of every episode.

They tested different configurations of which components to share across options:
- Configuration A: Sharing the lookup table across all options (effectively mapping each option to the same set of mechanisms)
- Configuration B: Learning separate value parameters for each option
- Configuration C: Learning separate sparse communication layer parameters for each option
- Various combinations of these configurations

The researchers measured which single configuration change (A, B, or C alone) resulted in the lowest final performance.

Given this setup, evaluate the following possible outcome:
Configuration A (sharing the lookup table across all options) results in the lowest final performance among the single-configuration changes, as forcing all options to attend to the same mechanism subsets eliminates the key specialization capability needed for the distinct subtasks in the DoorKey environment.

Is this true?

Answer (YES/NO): NO